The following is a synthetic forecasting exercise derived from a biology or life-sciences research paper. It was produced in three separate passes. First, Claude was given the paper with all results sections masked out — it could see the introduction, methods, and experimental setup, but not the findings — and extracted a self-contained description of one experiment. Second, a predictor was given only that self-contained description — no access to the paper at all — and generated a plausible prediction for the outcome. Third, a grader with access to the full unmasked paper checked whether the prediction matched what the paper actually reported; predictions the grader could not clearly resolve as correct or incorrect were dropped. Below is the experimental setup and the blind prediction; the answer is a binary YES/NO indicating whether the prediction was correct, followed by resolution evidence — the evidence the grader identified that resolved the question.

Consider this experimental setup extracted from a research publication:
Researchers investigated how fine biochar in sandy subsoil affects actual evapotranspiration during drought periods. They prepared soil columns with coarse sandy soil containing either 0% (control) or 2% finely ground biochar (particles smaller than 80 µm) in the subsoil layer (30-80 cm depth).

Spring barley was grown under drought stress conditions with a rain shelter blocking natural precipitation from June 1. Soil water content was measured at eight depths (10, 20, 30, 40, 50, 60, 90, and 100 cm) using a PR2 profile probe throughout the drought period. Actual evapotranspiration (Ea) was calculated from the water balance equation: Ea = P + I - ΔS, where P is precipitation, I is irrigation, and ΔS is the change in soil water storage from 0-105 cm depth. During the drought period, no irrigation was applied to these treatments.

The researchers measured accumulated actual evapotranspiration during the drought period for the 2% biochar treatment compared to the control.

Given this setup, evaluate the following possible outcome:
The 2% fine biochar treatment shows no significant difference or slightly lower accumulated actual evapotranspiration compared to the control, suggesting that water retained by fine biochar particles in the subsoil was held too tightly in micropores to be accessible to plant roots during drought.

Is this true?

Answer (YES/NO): YES